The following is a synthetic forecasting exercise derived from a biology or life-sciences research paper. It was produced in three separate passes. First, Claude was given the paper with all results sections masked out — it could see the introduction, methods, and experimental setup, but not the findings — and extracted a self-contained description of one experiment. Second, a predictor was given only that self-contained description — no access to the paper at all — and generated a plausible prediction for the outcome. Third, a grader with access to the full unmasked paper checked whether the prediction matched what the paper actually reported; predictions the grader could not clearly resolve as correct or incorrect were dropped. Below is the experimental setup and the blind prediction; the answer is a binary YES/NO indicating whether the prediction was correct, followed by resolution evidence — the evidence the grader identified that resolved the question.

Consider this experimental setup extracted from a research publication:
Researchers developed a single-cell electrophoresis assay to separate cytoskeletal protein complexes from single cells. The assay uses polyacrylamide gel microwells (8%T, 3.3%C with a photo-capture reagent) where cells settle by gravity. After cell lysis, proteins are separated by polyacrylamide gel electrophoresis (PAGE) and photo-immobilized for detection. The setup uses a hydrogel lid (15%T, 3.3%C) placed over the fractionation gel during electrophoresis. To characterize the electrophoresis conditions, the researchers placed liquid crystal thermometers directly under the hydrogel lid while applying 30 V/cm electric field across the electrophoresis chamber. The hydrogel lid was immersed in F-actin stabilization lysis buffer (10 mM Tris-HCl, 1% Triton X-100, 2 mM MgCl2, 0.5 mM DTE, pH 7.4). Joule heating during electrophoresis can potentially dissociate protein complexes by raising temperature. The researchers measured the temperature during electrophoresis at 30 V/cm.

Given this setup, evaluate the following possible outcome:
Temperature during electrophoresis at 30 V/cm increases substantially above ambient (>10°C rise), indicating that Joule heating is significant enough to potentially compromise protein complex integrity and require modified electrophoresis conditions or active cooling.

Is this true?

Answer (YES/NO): NO